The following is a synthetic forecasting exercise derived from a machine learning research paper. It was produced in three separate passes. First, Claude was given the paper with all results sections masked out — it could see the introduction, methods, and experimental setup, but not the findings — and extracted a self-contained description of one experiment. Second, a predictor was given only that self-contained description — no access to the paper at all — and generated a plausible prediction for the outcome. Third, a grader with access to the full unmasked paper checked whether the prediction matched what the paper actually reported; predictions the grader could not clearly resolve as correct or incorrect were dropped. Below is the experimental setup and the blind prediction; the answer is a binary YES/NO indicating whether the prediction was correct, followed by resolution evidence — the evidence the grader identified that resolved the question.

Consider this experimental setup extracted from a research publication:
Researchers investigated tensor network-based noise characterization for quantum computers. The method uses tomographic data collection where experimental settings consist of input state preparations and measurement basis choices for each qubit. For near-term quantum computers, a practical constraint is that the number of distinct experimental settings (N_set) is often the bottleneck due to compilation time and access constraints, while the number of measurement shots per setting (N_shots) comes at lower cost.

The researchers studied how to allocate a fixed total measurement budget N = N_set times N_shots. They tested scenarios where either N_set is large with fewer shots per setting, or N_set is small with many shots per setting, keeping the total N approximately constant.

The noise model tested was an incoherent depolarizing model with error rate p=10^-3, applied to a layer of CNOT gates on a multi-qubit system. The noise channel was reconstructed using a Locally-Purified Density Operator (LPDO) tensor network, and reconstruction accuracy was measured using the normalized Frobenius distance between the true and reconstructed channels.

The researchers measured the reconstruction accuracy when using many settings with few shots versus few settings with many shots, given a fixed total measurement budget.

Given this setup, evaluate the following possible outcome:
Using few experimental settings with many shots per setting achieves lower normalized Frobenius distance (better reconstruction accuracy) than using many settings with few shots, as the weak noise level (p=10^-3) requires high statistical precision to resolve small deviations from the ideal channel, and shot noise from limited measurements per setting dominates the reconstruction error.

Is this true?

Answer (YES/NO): NO